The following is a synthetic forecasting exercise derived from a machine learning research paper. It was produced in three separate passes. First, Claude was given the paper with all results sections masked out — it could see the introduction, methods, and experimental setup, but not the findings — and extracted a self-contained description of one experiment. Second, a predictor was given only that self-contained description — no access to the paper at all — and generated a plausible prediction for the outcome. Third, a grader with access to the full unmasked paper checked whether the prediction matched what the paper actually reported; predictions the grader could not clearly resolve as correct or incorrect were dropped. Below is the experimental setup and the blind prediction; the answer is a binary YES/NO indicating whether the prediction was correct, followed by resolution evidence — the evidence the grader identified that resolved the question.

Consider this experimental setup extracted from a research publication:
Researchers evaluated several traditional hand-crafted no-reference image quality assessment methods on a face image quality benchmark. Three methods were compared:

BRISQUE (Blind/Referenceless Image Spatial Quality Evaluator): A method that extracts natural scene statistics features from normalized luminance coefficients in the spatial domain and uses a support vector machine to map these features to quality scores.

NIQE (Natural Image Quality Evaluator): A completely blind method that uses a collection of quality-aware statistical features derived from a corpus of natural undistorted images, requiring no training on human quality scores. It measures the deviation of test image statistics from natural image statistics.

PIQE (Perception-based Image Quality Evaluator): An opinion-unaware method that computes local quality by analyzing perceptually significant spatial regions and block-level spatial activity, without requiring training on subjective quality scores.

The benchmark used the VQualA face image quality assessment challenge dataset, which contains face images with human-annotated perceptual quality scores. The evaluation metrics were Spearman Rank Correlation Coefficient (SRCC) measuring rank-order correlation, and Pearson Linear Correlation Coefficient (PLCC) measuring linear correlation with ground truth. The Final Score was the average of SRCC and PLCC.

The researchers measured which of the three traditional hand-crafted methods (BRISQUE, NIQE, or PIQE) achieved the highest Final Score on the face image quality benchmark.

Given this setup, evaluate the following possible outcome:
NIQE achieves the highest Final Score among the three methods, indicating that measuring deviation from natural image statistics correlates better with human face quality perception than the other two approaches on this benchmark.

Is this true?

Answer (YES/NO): YES